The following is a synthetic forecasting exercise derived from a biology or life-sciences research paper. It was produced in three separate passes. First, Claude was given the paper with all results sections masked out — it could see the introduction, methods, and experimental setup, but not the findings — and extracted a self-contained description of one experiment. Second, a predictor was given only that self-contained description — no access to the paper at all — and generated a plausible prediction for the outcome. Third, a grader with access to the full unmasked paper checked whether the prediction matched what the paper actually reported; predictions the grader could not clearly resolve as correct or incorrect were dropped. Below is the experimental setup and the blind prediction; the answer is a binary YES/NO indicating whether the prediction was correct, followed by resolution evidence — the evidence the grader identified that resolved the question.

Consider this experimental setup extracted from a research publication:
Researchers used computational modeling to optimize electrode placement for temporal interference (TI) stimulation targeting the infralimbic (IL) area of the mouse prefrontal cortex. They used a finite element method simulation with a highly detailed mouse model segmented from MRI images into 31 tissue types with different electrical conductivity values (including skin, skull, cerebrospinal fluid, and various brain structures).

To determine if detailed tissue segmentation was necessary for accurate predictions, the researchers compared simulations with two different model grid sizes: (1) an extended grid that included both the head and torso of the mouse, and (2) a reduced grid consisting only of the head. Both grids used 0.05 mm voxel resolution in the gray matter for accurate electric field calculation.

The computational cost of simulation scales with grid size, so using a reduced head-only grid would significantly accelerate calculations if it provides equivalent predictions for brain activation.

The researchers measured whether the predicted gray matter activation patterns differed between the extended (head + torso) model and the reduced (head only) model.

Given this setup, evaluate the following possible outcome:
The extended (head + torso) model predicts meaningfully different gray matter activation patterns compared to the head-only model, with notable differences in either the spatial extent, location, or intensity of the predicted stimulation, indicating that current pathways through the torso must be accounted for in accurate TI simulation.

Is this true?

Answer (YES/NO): NO